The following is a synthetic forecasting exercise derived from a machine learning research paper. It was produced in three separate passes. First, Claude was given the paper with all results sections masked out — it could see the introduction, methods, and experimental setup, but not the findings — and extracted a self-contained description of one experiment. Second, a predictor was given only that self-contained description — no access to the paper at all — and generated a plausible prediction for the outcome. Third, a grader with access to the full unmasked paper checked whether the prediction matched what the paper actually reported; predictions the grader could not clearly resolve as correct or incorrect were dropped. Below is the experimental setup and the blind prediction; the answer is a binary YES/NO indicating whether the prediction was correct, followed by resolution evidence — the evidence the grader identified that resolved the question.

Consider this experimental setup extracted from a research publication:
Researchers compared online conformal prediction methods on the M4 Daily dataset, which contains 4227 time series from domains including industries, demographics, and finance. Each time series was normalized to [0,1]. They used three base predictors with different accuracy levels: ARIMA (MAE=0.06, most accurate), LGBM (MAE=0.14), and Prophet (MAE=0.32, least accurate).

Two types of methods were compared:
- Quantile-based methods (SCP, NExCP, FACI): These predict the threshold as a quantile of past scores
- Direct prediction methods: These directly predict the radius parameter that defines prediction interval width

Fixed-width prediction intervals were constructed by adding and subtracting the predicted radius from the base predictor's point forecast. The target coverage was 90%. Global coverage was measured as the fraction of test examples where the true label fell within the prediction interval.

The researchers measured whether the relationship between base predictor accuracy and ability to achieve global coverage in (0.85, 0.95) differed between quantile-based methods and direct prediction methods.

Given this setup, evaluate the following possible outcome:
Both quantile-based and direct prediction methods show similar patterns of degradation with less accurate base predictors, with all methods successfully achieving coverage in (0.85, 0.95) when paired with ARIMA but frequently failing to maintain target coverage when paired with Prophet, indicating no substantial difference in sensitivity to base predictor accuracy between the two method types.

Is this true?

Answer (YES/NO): NO